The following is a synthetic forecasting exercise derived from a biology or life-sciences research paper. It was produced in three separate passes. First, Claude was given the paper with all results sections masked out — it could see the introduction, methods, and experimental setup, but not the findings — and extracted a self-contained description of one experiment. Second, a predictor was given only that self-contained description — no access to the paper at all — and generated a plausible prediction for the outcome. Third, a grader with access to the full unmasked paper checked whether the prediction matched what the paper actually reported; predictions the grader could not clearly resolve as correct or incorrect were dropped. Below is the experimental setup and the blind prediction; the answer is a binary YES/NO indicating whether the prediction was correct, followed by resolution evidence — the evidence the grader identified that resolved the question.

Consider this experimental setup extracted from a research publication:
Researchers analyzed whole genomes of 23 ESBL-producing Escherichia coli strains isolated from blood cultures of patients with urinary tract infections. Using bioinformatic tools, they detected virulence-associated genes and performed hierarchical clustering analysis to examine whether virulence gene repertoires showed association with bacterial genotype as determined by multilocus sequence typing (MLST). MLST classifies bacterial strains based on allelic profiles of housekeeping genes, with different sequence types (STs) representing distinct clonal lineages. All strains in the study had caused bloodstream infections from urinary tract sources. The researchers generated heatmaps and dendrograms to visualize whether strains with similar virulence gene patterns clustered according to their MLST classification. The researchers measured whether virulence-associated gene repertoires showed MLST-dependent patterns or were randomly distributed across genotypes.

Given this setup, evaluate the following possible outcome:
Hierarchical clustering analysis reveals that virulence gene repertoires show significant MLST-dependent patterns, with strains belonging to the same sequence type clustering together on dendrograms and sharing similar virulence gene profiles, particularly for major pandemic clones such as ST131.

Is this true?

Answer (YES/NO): YES